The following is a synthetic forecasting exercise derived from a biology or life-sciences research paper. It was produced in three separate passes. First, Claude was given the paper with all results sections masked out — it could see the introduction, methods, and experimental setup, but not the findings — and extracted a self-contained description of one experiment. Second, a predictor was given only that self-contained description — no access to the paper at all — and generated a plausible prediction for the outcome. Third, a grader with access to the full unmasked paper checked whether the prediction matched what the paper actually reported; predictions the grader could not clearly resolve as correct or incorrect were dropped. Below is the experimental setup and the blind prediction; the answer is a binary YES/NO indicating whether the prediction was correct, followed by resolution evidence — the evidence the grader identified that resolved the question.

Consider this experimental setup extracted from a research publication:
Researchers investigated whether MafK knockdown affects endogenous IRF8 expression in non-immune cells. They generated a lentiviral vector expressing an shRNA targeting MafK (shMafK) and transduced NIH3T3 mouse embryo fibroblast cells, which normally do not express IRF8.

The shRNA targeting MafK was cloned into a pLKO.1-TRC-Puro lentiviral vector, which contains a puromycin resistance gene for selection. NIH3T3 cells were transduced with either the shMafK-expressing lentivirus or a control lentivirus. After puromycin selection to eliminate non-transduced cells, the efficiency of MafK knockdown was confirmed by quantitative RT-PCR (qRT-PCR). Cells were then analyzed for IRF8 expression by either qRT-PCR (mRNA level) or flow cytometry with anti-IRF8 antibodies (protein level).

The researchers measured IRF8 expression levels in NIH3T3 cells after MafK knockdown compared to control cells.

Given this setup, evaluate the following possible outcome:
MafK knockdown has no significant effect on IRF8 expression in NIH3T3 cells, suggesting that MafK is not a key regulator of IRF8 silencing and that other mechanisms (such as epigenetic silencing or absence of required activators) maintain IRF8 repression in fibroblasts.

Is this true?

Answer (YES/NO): NO